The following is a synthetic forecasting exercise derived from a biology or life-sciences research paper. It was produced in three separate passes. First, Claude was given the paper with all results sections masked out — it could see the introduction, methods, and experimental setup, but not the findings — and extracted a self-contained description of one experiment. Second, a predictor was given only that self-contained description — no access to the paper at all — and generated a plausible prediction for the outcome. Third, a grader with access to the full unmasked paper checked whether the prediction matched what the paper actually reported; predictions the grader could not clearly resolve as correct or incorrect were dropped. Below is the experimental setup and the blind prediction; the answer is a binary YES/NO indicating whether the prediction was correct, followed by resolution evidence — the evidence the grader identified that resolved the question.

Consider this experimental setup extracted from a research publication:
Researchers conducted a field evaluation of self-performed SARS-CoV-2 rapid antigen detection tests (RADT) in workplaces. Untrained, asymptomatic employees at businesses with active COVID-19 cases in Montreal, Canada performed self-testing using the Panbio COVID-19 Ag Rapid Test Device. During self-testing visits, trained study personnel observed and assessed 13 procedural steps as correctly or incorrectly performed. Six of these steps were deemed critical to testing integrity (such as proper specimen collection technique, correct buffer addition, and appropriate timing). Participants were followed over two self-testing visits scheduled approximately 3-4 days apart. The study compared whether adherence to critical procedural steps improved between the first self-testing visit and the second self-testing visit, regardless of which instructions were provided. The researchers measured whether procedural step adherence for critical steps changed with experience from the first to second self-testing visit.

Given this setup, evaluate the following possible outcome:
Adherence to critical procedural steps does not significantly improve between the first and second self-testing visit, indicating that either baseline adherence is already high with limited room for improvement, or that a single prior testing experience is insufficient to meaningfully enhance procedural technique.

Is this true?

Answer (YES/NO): YES